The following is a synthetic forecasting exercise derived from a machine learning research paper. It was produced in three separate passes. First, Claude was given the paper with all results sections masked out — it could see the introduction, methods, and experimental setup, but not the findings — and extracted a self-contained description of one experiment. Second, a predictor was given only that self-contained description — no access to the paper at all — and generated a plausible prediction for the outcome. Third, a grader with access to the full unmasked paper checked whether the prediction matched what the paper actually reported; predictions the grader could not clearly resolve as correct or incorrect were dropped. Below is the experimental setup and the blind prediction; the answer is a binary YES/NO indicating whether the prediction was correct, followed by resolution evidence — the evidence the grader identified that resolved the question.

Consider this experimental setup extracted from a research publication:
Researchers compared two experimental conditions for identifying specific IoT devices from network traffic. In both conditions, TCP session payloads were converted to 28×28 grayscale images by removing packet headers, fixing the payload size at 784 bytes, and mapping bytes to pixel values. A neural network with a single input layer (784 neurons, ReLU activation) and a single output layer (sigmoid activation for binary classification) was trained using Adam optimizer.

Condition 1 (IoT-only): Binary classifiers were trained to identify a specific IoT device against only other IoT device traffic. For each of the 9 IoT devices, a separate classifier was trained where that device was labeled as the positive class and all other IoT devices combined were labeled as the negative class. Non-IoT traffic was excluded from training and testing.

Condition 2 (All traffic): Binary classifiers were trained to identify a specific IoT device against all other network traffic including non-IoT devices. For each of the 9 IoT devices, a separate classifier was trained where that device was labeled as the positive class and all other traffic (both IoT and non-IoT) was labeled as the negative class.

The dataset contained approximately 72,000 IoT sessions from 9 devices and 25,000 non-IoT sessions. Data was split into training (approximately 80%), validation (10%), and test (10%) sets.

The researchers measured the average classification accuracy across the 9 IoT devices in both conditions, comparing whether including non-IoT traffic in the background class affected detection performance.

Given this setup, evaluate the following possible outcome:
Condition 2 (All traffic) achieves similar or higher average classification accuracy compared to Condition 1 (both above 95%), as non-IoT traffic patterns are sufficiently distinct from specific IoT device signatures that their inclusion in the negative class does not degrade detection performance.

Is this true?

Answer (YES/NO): YES